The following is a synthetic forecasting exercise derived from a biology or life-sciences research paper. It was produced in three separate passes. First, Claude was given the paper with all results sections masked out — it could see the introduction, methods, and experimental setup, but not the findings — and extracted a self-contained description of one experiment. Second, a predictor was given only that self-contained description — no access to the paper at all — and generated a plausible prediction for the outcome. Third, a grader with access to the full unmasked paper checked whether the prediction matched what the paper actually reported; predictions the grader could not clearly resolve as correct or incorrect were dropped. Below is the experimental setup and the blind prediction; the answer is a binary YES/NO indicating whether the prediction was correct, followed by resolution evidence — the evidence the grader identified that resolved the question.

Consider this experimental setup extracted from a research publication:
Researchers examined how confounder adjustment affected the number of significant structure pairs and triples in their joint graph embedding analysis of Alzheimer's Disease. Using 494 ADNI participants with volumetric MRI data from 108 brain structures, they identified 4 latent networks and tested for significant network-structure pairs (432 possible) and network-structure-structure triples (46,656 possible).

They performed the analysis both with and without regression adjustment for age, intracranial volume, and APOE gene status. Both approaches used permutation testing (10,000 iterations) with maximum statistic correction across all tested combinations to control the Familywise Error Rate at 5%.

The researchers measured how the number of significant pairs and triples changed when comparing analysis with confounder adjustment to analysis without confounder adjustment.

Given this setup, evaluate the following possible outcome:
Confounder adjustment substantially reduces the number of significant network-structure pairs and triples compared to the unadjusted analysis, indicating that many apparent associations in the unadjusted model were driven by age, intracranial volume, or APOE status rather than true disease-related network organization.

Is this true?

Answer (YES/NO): YES